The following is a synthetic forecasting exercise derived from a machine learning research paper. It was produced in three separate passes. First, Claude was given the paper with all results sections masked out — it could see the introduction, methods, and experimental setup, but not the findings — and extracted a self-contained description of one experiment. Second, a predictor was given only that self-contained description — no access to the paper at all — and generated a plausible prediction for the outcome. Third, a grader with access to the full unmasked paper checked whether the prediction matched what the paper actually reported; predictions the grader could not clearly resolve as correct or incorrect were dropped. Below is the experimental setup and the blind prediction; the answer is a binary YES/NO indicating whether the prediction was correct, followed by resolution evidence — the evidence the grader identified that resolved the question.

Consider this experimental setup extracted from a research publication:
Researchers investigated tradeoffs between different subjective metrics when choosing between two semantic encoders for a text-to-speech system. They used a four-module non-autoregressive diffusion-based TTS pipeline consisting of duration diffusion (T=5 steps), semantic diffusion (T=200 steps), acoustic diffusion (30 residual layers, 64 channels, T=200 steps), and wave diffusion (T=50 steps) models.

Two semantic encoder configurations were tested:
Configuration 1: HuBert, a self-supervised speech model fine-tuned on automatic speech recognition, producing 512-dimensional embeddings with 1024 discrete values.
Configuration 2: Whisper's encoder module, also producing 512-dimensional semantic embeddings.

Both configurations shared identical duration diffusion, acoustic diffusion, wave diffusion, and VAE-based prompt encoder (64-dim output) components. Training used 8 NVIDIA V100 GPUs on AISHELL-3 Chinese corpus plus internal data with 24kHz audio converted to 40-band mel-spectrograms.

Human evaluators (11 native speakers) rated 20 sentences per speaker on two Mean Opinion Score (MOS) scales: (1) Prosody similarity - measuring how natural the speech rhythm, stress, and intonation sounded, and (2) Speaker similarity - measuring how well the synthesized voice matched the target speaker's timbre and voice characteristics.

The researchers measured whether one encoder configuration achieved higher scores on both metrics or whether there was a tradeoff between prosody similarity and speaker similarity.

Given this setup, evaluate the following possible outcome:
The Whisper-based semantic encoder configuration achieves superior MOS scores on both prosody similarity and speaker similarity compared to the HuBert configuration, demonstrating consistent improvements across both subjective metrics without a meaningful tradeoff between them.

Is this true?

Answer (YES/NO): NO